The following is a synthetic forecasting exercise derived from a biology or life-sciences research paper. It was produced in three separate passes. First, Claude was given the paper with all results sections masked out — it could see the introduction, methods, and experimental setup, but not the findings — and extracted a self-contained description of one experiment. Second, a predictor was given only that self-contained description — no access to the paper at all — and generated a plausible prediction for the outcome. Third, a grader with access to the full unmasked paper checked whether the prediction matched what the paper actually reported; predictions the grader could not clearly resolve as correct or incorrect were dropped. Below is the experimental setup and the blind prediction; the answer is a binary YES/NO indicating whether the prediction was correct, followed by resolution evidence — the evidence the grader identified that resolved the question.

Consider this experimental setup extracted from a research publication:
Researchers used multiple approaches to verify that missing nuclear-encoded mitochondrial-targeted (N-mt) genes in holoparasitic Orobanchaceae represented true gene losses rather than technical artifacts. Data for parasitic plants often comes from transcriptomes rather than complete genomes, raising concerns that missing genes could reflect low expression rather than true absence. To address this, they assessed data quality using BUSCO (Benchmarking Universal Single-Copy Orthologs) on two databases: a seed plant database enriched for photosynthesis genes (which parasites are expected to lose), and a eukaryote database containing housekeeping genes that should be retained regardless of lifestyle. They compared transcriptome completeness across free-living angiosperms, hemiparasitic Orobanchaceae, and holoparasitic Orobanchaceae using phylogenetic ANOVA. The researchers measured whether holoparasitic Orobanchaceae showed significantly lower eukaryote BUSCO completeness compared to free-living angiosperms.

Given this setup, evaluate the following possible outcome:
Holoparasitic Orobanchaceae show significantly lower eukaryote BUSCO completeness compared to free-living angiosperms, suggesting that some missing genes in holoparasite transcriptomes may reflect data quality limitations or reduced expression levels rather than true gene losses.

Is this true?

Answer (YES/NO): NO